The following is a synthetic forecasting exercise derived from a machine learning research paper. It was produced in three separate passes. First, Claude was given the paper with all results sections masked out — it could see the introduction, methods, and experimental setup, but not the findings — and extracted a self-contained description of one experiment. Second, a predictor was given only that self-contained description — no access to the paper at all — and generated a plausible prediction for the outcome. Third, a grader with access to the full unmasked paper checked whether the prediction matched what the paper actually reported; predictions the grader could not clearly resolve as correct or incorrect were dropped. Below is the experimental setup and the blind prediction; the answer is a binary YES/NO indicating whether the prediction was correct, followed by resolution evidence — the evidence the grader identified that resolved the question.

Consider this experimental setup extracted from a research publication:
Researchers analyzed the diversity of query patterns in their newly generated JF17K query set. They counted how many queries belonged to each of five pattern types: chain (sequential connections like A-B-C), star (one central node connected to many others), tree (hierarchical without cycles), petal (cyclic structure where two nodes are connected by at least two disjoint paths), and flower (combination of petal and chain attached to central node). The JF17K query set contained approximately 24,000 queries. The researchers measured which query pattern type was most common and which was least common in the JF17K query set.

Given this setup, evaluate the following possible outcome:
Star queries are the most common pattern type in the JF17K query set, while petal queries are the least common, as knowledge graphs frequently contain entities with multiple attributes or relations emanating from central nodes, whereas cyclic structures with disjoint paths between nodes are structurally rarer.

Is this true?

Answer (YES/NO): NO